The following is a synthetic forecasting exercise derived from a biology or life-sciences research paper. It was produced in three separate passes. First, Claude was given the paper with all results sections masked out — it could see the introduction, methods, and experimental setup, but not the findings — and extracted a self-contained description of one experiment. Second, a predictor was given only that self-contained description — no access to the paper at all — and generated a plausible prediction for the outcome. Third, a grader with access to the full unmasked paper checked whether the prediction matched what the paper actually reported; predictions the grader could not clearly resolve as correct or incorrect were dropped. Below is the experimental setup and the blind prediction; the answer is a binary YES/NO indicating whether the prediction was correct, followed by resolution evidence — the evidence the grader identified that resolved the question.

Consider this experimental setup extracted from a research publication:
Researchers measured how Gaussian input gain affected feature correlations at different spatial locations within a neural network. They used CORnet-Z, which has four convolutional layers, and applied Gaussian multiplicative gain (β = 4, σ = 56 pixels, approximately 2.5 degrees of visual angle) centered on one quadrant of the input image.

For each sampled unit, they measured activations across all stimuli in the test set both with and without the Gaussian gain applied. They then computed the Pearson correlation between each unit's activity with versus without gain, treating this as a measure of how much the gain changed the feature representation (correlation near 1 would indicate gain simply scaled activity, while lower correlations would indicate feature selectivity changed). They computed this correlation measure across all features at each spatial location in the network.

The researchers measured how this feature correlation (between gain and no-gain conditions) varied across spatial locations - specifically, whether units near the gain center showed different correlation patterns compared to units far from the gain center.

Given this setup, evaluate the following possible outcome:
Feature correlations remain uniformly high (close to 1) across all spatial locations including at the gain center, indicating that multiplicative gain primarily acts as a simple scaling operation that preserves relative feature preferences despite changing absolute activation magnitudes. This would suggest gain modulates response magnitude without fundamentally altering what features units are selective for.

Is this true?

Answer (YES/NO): NO